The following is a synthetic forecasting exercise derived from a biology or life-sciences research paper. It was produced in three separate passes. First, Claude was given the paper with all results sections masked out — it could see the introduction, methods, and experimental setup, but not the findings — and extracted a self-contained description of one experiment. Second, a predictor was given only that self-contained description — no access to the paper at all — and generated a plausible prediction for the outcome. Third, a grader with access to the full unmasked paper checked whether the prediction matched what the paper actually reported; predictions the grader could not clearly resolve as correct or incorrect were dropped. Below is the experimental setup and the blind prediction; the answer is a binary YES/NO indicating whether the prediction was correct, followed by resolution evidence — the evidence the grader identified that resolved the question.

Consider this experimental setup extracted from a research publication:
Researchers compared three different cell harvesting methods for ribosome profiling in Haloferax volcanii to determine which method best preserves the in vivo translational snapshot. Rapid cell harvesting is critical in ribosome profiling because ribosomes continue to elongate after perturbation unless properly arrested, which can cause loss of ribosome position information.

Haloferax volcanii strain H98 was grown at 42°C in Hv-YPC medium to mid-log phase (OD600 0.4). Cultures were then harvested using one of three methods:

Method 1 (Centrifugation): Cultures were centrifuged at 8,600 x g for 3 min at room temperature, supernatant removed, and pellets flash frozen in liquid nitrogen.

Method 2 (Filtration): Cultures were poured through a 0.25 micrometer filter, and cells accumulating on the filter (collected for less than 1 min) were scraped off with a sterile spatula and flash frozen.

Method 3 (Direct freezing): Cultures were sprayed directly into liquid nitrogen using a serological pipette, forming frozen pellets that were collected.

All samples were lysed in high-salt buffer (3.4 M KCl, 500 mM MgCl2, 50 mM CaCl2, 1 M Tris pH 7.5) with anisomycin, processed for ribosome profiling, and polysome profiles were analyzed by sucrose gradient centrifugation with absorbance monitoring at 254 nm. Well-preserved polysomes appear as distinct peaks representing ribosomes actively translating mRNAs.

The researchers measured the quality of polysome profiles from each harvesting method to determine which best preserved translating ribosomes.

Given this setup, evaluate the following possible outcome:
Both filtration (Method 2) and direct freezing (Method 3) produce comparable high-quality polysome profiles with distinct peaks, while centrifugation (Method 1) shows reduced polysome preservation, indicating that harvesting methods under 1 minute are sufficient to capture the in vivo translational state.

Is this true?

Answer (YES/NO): NO